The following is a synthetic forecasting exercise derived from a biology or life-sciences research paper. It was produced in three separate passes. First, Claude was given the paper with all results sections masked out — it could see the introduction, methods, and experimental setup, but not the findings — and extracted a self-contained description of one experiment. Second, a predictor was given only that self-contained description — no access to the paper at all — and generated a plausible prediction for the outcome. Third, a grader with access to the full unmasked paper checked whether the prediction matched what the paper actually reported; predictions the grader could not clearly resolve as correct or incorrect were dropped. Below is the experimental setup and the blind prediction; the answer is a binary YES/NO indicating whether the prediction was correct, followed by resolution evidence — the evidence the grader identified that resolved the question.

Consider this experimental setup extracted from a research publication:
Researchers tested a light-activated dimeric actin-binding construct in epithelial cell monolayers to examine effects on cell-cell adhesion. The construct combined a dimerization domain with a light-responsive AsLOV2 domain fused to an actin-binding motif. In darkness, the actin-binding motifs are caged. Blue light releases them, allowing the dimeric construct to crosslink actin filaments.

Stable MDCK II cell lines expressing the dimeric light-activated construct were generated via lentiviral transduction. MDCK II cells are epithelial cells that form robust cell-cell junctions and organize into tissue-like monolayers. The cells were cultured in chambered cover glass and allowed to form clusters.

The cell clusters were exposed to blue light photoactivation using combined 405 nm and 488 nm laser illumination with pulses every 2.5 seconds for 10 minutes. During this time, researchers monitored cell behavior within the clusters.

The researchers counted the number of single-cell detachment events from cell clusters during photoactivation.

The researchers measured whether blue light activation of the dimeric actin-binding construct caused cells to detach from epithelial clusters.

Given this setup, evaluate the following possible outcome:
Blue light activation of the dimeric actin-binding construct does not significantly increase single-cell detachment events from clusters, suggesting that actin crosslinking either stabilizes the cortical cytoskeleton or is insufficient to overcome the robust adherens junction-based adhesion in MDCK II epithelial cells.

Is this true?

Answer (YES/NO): NO